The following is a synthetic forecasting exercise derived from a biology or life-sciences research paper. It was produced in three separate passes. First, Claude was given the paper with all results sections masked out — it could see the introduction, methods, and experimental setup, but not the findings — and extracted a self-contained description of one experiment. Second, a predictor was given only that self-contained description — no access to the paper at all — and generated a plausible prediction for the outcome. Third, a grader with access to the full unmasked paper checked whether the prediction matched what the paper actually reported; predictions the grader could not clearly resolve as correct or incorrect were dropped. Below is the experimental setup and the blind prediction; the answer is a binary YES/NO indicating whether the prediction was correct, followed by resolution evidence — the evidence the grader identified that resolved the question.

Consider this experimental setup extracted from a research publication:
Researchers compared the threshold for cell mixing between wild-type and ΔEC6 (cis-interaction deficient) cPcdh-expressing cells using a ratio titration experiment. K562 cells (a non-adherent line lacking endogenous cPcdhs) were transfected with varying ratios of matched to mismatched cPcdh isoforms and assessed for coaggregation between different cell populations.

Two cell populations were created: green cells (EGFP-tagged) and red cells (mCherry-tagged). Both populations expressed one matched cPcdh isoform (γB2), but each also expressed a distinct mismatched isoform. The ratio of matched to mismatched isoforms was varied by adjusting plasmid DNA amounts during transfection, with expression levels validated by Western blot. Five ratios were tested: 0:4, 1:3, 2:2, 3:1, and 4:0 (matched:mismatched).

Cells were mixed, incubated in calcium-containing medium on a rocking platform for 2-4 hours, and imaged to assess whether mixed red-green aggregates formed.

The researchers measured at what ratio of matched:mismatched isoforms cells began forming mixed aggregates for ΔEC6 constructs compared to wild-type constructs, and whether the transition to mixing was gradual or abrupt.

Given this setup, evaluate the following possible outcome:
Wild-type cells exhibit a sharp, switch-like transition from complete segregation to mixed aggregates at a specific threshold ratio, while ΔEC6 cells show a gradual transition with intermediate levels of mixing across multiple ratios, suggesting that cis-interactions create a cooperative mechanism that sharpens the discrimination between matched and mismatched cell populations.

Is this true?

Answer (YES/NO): YES